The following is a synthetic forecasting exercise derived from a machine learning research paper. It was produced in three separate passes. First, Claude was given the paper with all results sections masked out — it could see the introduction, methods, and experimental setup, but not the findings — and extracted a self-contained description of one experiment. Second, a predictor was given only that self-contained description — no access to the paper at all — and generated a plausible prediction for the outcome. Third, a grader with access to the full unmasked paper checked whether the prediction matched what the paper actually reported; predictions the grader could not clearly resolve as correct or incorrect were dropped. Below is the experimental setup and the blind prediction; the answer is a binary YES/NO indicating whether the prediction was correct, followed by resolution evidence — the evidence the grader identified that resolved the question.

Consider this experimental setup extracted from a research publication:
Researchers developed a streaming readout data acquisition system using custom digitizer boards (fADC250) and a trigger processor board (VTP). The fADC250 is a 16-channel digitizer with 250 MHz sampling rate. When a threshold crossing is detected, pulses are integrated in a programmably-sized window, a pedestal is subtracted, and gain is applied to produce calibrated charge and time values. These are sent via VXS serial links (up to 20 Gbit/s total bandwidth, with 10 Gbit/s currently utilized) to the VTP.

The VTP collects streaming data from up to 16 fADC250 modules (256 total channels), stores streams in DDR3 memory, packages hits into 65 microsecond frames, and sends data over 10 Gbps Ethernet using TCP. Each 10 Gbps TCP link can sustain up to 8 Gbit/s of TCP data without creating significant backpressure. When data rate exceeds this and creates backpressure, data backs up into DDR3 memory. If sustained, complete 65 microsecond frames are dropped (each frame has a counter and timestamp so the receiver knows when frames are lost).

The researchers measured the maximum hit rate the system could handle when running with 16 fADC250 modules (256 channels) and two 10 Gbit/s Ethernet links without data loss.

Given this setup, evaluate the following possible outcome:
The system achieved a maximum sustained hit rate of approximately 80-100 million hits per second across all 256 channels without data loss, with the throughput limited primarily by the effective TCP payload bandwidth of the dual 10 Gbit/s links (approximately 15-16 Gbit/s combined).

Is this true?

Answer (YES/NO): NO